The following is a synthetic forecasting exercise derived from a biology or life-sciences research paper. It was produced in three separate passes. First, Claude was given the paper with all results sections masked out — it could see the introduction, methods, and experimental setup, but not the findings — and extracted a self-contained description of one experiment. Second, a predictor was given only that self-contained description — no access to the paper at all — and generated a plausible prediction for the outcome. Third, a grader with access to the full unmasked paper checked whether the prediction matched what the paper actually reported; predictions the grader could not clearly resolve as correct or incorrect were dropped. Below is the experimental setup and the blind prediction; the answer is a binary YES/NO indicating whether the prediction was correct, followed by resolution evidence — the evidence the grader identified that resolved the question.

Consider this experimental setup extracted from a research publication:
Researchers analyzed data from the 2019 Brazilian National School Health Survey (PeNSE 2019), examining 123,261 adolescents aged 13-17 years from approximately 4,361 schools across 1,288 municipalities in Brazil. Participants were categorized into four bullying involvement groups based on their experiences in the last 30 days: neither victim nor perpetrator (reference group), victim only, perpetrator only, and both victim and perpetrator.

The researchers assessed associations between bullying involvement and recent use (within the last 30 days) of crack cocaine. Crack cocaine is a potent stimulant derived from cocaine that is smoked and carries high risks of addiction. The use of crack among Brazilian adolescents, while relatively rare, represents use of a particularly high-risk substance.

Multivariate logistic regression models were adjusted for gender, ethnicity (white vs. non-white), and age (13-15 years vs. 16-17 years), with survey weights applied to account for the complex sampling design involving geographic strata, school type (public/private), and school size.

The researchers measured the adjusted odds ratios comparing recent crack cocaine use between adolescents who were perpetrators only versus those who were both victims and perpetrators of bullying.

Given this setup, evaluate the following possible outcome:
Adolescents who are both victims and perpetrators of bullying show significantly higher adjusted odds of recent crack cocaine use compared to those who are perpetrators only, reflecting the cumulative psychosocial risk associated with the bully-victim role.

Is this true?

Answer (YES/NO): NO